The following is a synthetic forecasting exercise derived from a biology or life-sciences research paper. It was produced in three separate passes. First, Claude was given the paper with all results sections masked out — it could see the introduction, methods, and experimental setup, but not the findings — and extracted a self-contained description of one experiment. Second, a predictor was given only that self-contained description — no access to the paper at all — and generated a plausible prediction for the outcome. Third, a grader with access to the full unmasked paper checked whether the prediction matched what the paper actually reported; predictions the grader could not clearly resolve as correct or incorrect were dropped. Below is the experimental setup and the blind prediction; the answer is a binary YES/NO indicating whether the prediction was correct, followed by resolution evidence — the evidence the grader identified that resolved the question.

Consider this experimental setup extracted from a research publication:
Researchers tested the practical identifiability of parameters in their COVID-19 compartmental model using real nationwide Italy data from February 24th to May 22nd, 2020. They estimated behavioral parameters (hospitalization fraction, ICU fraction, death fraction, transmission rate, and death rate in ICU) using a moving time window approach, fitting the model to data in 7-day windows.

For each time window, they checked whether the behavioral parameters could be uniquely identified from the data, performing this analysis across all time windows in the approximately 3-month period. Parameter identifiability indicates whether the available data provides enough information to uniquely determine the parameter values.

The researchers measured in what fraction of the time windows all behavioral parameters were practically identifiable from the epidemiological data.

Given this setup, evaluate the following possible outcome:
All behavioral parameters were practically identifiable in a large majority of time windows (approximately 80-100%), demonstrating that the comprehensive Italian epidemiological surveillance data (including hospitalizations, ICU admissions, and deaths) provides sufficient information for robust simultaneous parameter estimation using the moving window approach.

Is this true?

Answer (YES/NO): NO